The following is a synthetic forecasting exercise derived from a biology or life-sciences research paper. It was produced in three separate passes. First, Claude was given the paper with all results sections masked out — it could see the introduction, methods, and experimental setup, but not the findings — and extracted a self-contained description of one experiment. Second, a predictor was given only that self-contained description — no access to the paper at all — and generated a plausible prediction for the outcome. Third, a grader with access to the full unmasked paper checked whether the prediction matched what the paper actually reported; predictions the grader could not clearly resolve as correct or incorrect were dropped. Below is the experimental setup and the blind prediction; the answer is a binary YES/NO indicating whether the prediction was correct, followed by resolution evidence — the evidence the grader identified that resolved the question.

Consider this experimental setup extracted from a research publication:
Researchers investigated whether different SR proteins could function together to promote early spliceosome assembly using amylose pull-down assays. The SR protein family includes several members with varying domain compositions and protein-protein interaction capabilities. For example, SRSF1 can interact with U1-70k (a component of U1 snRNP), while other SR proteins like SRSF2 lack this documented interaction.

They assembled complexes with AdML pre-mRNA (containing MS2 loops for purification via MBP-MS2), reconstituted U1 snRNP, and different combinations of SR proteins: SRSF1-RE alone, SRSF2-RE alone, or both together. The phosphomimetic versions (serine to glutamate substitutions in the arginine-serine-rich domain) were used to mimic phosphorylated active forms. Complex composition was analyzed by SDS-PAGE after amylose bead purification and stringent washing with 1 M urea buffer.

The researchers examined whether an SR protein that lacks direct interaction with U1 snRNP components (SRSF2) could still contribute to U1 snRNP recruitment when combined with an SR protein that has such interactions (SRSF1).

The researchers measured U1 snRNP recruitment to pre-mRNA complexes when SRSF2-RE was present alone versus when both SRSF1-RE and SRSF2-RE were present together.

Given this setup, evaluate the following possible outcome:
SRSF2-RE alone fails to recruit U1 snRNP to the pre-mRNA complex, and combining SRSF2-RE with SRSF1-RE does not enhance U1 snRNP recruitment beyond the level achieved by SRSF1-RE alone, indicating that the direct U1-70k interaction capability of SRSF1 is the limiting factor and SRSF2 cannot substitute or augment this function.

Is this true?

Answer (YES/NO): NO